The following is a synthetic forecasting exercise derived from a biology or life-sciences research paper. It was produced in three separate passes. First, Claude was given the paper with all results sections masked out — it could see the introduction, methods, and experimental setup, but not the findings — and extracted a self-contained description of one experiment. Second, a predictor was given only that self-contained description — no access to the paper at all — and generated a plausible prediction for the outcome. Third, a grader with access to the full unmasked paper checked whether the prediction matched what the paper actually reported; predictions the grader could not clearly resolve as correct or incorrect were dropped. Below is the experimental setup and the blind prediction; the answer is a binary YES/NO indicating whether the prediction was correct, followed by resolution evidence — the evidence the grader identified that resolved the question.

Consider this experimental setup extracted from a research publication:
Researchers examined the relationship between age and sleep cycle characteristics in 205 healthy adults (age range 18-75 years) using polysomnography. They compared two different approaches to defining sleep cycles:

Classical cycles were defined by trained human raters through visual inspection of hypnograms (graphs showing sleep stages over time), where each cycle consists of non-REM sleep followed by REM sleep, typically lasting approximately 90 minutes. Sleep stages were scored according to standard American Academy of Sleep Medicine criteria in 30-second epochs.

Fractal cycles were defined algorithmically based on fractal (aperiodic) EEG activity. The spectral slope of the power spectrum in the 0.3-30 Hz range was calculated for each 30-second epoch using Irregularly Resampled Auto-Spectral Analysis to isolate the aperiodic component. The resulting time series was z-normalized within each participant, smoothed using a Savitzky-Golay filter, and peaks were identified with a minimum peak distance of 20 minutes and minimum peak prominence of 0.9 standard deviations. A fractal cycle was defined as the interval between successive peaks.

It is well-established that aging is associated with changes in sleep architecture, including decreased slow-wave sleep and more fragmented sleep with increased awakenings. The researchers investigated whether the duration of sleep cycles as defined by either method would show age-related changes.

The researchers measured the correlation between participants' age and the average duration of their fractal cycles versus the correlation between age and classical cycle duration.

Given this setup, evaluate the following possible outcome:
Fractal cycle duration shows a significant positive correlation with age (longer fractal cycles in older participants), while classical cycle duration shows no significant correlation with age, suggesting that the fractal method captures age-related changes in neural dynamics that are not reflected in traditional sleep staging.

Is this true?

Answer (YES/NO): NO